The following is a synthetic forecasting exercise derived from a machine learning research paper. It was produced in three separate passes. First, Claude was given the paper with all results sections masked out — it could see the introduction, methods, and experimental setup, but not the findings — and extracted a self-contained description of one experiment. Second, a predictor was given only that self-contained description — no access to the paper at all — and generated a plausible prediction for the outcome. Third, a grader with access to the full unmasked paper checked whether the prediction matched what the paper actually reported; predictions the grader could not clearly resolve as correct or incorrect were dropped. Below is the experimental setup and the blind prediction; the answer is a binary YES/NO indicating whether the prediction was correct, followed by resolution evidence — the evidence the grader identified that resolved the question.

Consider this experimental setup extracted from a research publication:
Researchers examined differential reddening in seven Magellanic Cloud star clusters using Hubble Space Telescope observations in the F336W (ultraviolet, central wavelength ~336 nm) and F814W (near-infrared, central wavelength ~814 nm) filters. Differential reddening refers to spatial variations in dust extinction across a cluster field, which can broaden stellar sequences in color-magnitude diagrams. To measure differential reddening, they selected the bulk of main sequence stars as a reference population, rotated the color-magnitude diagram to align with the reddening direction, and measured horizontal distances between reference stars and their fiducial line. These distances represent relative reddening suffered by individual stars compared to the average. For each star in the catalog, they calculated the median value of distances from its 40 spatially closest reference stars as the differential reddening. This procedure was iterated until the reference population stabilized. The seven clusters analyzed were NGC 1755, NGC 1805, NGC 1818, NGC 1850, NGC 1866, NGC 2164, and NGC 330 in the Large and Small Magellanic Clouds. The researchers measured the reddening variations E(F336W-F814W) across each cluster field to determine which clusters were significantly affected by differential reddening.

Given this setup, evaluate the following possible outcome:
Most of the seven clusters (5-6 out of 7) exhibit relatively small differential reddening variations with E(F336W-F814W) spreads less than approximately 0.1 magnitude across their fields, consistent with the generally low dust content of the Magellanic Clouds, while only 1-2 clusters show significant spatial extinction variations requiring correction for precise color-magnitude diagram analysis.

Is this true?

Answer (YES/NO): YES